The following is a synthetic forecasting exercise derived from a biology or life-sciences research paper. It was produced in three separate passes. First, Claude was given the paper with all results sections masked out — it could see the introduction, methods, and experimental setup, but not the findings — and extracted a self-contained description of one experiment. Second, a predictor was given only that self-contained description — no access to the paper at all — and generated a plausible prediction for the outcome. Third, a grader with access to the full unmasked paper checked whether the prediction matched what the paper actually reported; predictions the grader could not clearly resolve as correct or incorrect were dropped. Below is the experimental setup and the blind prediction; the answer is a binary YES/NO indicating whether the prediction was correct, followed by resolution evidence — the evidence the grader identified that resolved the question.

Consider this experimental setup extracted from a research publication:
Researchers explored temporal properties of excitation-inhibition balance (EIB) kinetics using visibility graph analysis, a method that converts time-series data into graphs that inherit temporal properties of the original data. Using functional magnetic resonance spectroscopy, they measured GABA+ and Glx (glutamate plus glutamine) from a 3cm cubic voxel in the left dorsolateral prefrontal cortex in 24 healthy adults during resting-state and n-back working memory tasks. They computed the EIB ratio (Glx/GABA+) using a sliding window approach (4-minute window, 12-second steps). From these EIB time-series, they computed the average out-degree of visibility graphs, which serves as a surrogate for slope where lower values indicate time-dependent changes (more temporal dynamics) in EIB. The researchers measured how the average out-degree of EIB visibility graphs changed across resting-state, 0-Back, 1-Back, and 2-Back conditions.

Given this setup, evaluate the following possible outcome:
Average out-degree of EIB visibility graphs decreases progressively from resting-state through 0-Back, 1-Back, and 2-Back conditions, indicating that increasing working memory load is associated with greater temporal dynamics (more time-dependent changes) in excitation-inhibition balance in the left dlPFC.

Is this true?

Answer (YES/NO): NO